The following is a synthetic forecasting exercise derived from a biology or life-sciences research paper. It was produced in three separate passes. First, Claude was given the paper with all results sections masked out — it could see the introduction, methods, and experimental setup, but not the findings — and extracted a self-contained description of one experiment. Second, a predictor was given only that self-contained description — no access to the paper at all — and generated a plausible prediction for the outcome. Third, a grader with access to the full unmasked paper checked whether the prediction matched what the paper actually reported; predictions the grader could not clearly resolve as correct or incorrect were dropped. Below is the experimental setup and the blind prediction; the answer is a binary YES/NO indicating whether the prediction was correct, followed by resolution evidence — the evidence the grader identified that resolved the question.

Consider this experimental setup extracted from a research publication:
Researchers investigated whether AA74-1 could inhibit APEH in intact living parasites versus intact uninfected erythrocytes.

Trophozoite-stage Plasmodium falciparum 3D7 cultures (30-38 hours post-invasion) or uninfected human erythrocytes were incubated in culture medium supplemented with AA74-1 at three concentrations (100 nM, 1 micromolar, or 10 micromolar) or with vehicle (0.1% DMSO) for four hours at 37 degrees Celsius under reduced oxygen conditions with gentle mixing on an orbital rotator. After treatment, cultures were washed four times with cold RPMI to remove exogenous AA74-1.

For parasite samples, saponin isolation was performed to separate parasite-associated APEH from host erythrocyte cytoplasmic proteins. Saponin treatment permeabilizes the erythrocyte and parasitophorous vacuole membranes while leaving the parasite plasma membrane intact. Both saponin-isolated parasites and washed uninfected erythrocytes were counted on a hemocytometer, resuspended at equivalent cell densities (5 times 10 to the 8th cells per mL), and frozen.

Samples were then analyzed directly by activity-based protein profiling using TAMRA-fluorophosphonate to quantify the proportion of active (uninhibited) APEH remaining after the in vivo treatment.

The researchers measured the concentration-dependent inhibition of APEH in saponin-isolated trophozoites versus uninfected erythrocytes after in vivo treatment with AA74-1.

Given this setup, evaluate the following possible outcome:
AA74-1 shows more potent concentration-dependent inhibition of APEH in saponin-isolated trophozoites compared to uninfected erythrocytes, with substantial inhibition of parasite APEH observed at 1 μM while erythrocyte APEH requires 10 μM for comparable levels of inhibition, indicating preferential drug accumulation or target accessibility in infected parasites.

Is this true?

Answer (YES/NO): NO